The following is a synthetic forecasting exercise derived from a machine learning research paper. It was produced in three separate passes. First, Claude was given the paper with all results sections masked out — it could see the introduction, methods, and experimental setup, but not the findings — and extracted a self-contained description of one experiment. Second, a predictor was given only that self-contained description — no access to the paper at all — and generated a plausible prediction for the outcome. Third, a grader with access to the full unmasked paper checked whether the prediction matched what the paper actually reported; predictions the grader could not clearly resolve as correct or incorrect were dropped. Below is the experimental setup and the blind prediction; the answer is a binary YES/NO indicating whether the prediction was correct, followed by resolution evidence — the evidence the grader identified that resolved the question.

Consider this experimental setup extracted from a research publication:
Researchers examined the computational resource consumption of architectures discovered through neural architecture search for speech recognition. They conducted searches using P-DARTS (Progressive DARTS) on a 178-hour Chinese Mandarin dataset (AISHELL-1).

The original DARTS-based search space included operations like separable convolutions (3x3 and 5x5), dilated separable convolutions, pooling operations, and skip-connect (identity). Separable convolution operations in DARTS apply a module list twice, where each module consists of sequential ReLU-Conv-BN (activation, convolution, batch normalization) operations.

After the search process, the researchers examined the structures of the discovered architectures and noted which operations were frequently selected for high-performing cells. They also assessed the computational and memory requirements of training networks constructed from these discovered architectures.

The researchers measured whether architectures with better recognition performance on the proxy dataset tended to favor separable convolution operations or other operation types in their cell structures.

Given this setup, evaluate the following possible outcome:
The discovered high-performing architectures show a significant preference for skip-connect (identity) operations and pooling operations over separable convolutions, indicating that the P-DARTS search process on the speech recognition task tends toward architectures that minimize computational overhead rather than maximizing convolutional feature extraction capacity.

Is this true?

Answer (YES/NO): NO